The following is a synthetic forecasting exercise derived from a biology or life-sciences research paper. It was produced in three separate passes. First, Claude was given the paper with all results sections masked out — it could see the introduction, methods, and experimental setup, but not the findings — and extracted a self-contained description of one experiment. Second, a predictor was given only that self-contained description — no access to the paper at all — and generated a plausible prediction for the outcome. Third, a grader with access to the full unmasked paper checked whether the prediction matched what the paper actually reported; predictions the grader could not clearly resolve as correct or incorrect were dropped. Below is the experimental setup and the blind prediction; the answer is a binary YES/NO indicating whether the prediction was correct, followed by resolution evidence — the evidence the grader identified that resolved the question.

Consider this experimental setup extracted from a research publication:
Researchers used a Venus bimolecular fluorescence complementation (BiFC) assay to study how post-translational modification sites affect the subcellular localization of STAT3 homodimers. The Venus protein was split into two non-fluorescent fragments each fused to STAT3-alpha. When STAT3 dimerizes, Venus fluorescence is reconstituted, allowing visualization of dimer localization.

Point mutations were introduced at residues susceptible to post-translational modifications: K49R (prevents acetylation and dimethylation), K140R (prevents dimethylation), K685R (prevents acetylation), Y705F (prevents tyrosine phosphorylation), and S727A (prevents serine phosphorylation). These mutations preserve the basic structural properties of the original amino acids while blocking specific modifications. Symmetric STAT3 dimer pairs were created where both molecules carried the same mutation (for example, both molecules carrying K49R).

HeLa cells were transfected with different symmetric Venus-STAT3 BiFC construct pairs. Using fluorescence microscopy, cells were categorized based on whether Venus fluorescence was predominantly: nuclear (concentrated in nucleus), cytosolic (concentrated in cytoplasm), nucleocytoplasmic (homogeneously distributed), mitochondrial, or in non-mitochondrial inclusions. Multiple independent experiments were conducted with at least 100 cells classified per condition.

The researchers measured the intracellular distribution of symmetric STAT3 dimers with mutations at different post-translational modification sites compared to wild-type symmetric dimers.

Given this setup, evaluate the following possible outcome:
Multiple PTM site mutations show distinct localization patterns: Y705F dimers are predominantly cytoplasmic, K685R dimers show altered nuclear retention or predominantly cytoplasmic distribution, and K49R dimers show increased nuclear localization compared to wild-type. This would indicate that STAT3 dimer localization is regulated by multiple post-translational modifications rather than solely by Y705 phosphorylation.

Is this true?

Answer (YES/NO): NO